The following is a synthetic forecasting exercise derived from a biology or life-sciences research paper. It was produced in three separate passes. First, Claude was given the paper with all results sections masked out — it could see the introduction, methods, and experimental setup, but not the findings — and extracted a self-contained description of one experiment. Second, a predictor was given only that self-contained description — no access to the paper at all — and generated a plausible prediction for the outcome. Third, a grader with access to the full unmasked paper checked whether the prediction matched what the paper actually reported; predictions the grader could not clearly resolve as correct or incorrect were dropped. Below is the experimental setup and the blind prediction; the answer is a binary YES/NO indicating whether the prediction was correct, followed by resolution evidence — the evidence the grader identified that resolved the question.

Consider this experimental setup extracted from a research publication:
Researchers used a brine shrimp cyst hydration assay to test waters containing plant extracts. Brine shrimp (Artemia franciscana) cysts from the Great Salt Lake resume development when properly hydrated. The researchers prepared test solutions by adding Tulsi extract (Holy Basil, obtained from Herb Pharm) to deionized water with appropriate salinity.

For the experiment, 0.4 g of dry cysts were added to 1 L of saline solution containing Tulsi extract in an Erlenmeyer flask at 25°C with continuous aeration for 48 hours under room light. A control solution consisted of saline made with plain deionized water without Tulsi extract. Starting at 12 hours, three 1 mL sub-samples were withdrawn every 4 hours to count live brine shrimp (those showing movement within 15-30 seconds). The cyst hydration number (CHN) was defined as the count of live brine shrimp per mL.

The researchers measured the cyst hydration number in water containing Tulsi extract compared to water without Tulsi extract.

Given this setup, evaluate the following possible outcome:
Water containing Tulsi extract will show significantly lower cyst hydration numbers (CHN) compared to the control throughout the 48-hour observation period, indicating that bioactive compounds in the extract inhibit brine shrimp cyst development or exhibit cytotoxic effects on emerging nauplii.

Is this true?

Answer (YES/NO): NO